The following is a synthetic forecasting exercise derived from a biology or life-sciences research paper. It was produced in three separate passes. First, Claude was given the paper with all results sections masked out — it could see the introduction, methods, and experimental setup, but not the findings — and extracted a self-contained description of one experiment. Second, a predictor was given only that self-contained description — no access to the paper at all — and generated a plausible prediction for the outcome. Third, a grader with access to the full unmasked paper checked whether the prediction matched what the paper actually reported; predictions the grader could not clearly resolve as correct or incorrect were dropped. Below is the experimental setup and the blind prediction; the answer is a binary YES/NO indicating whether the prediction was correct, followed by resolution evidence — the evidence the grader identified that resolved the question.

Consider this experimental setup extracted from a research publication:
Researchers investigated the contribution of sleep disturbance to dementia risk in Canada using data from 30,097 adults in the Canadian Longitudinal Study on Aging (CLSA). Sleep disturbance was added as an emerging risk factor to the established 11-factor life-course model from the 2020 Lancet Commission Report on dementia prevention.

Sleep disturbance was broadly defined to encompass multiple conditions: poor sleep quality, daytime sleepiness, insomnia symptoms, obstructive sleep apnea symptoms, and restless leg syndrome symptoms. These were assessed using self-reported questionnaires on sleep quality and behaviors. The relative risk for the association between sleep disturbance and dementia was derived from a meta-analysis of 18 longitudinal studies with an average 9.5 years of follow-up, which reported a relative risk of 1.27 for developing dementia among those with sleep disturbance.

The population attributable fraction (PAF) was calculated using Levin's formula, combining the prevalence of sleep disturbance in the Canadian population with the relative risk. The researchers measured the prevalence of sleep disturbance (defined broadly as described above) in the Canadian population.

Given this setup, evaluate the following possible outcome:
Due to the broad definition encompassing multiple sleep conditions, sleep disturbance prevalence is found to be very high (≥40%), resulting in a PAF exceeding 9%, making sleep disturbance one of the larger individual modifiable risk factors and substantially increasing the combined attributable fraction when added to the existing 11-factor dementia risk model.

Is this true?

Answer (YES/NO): NO